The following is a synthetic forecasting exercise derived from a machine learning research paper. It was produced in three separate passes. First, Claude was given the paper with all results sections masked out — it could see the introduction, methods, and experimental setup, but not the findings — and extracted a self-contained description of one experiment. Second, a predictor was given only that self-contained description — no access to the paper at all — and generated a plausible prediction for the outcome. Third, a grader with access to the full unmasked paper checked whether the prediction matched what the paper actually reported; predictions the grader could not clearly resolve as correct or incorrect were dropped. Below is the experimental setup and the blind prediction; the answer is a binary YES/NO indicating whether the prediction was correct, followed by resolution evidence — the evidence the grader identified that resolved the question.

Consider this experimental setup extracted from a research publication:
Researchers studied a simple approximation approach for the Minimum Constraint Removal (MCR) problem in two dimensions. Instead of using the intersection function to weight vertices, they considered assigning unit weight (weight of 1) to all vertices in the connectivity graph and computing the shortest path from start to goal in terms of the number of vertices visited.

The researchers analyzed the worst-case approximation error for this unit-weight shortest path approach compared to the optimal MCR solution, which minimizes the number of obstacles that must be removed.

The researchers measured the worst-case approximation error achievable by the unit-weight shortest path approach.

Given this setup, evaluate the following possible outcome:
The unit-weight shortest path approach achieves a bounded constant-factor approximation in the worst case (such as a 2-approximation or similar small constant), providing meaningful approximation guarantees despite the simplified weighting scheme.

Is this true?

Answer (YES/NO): NO